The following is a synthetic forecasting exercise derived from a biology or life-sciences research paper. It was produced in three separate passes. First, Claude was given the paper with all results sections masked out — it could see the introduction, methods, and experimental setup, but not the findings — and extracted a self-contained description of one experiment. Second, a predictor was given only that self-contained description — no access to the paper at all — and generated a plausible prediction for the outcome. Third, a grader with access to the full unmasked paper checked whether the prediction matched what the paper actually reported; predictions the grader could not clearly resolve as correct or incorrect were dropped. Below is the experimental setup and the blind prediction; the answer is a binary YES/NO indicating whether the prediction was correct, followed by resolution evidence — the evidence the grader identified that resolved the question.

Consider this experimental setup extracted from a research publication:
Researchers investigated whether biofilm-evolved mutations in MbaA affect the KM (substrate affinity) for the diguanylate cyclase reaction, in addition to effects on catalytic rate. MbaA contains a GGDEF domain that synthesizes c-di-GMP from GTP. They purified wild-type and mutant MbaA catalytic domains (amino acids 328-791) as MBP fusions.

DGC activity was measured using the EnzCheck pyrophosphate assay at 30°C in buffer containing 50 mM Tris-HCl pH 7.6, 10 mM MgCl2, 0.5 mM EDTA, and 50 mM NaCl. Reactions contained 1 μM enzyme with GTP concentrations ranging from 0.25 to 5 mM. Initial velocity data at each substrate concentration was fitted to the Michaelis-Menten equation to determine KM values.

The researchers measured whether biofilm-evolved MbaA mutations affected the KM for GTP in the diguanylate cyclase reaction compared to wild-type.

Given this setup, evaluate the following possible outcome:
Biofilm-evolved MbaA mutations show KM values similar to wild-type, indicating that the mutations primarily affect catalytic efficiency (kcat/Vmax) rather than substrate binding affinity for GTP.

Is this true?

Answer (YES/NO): NO